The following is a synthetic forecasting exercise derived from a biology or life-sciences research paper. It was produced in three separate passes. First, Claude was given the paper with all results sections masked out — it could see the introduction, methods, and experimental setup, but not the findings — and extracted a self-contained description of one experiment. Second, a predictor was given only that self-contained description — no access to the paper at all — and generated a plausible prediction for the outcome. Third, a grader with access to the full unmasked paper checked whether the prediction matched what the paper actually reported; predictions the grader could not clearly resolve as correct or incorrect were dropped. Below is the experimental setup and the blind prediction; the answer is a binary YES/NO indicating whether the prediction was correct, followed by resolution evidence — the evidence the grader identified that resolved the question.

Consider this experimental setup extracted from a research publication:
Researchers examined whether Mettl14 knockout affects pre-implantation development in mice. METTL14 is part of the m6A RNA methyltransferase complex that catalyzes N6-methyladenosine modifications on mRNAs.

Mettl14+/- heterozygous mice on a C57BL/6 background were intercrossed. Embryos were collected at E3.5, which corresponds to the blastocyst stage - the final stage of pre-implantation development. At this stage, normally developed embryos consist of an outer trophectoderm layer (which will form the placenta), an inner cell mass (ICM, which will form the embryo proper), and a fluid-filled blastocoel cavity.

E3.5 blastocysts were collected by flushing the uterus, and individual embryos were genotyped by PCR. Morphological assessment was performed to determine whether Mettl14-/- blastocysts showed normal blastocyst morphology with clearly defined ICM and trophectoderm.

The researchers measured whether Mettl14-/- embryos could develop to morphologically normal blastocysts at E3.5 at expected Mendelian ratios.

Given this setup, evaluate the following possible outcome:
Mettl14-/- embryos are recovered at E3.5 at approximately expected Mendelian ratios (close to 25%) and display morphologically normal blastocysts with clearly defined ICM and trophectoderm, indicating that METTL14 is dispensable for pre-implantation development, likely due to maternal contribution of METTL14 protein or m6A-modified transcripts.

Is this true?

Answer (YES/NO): YES